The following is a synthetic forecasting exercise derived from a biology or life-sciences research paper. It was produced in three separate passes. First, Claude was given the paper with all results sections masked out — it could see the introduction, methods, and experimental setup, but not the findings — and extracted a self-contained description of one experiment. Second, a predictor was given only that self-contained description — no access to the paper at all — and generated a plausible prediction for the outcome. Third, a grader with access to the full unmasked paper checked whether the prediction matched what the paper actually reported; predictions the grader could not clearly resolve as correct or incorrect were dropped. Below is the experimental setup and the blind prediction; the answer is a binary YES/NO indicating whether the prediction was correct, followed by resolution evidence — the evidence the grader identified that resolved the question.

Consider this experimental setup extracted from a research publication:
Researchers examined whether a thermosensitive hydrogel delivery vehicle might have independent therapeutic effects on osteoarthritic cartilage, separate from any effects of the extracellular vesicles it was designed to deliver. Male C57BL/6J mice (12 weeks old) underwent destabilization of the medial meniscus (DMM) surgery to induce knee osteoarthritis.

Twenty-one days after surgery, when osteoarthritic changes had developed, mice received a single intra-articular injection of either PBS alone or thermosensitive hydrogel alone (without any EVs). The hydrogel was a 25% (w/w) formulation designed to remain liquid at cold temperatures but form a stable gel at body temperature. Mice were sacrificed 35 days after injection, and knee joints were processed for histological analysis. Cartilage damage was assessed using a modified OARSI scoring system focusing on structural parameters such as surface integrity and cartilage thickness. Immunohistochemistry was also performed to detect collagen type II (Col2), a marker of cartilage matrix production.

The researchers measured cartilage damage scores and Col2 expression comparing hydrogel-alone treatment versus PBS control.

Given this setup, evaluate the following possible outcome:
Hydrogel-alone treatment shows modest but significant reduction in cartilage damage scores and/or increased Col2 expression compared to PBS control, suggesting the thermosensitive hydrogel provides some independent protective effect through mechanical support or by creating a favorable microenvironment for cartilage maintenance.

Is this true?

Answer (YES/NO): YES